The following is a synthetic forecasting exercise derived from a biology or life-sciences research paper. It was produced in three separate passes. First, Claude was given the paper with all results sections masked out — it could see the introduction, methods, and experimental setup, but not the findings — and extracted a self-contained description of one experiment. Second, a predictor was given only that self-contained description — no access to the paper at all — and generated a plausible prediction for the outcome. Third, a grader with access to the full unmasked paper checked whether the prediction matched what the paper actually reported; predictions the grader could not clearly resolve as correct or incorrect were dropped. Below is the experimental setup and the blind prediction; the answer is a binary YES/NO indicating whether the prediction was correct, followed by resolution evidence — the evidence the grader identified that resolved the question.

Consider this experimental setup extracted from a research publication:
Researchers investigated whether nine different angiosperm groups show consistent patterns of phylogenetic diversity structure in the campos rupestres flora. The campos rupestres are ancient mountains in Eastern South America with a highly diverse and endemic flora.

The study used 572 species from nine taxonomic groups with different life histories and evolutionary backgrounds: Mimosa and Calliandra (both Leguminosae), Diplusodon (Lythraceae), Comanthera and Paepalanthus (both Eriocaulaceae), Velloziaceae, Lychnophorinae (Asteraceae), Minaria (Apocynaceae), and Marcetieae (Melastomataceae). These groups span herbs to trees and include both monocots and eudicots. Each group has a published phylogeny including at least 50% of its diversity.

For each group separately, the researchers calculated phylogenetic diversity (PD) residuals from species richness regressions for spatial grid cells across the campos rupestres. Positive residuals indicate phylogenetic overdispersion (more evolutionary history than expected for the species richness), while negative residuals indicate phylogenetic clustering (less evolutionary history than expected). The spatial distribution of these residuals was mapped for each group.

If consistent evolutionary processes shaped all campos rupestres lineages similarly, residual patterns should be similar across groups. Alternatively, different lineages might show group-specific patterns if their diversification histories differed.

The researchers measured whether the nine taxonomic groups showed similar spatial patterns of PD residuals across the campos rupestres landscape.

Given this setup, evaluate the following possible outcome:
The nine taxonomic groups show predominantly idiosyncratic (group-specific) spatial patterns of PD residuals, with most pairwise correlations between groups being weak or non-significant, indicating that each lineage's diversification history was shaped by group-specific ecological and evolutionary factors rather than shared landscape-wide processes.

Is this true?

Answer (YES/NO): NO